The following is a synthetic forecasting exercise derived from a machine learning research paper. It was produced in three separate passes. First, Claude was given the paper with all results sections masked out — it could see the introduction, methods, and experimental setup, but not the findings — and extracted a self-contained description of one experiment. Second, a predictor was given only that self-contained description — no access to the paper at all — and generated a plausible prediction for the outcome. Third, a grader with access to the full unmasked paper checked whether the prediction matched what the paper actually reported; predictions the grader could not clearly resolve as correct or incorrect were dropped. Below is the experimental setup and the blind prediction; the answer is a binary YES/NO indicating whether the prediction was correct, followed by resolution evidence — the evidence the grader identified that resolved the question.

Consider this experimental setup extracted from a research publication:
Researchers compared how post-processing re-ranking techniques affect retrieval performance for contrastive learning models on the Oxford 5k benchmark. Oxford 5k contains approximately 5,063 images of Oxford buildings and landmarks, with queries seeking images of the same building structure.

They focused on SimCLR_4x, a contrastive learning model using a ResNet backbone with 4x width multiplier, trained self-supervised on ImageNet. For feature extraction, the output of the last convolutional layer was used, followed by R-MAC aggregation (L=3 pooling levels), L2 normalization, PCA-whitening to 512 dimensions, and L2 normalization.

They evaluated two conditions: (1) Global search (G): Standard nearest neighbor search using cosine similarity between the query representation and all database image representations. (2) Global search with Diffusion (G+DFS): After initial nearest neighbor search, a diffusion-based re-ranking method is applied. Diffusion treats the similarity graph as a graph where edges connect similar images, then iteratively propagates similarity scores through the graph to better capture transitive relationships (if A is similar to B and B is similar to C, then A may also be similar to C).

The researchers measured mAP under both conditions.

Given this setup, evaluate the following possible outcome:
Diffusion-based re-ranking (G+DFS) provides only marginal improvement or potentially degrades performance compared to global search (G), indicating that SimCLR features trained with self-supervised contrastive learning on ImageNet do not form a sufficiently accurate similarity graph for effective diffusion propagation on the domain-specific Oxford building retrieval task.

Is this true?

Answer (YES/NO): NO